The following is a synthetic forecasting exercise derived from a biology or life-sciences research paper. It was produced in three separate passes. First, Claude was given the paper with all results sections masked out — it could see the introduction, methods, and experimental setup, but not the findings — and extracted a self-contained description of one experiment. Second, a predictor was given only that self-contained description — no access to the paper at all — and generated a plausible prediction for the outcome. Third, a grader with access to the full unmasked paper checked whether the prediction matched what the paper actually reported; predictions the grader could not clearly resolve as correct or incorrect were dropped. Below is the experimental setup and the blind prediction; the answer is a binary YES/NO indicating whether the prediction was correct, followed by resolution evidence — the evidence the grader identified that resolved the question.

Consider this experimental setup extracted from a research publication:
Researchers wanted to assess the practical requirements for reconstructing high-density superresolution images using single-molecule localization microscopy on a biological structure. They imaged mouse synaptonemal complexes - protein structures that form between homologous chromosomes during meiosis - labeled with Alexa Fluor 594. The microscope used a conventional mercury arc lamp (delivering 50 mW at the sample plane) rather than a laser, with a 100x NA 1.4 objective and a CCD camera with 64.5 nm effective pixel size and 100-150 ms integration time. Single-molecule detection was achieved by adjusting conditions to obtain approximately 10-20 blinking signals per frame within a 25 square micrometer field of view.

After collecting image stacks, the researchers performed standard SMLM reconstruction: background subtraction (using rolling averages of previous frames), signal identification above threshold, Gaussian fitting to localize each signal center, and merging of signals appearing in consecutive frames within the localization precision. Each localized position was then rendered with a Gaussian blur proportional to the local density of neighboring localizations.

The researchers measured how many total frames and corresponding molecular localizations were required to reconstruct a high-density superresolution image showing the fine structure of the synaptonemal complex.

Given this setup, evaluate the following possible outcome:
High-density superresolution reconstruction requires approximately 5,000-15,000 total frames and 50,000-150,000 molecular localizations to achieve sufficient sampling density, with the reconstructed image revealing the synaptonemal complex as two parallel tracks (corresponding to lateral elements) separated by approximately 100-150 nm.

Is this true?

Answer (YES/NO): NO